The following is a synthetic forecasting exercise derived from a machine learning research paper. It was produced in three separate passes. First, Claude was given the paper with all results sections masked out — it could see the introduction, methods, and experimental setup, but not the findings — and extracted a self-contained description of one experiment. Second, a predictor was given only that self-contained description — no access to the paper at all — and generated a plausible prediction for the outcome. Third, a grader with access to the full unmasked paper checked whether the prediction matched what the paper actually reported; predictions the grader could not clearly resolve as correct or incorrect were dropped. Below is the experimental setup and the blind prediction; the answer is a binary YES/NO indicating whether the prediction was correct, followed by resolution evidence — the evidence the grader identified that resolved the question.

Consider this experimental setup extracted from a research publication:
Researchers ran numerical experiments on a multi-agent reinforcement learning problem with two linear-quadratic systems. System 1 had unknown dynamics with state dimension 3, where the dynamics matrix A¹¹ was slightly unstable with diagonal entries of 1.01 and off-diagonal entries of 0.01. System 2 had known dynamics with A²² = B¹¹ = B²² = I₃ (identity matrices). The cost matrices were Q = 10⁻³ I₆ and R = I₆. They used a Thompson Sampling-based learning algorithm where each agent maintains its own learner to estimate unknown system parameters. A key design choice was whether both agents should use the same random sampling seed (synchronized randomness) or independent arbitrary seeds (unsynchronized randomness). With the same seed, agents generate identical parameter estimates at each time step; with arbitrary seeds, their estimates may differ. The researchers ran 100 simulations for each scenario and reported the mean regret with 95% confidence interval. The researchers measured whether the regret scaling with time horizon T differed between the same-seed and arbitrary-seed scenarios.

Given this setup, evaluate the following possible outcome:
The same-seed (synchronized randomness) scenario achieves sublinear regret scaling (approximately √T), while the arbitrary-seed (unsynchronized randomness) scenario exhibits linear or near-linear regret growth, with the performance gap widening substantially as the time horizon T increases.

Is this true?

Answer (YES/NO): NO